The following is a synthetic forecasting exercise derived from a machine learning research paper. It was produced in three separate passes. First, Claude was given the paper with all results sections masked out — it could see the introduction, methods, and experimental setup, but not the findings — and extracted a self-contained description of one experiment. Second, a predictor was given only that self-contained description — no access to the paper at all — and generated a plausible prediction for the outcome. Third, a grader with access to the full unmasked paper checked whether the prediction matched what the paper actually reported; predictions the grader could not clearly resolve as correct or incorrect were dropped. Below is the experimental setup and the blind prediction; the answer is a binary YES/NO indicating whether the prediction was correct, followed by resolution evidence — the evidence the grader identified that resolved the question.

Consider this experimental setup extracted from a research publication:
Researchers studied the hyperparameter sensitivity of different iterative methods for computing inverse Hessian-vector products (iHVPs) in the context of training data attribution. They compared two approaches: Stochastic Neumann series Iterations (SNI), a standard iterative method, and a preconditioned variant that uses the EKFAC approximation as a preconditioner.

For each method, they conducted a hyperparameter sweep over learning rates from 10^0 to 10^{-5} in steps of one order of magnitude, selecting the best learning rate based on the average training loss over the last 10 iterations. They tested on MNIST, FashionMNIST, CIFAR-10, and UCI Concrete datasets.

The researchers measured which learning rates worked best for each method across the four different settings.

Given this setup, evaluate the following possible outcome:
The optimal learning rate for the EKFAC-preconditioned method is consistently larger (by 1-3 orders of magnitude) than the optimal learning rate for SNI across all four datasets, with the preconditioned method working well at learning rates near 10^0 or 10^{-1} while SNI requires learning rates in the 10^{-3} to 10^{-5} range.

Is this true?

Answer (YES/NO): NO